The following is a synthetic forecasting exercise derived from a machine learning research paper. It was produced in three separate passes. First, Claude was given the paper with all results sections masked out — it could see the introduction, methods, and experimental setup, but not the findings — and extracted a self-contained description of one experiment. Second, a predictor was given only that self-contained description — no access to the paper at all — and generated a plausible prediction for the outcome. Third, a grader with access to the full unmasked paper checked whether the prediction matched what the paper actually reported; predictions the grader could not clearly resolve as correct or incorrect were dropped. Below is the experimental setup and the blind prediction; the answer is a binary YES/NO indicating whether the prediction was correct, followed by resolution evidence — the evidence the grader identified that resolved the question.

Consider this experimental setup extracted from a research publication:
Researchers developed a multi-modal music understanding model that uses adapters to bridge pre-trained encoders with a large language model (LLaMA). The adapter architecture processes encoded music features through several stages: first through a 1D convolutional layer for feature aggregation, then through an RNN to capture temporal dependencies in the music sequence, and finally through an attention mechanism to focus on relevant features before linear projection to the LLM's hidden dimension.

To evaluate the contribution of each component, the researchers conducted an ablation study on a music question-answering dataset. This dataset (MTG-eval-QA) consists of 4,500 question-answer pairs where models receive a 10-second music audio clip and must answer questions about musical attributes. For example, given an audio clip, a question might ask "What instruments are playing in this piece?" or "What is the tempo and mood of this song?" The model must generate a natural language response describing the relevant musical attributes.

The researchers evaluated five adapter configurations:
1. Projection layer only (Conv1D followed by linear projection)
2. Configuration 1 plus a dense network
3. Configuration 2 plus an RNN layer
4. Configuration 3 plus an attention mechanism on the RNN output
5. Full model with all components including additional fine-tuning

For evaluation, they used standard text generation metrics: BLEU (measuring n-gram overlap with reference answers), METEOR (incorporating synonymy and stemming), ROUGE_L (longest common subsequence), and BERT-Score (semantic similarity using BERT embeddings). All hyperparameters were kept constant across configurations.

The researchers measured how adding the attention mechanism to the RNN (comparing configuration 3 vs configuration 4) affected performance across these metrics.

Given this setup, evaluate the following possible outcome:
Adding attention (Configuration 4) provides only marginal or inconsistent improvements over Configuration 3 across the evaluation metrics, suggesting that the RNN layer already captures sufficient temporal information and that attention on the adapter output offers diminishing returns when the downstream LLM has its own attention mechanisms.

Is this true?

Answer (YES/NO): NO